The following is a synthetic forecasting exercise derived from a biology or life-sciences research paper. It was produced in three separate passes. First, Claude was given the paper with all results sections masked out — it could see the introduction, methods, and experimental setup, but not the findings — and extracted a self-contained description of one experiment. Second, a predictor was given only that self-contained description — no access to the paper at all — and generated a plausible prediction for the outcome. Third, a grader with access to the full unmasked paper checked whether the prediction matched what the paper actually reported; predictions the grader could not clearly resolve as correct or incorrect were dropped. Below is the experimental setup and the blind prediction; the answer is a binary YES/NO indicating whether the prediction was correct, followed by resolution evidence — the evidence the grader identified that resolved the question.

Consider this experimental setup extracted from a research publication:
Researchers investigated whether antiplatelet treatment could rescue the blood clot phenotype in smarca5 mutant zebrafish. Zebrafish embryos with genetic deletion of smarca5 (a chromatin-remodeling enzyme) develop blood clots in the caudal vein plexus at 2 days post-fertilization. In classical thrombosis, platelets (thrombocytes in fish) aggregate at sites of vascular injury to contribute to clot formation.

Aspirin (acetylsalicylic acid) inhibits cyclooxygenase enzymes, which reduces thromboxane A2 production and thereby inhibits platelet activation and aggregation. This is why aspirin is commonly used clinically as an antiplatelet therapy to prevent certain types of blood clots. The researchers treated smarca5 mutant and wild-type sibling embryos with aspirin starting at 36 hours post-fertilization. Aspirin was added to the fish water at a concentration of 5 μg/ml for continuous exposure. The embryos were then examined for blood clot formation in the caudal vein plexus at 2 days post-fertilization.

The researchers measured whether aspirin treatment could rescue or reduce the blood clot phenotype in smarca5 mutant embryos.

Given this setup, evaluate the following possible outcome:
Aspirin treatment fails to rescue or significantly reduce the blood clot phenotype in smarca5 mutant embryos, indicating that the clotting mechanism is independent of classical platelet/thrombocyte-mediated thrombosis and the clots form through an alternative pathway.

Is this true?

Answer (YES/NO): YES